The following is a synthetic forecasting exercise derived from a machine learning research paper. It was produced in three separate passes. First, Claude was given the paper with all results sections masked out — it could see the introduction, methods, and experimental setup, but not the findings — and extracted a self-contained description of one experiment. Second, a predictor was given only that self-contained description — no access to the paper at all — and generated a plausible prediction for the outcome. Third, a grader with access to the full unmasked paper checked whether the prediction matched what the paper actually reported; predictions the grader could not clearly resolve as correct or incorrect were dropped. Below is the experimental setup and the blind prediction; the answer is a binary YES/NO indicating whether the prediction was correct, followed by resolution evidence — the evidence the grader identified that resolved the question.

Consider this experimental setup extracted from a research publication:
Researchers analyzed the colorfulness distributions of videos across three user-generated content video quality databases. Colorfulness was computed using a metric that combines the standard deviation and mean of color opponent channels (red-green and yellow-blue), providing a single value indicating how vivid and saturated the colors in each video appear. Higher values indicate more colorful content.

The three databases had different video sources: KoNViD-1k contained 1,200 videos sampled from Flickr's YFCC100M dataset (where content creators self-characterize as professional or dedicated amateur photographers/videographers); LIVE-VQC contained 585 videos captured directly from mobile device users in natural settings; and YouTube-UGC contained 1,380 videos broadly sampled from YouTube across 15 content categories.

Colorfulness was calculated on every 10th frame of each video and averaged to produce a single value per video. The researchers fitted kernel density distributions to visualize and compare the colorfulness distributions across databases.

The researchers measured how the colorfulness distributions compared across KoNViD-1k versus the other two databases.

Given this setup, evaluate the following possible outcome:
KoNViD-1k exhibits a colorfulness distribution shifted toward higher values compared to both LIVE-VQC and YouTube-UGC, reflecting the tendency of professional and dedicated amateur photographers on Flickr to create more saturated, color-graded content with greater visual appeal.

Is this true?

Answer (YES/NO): YES